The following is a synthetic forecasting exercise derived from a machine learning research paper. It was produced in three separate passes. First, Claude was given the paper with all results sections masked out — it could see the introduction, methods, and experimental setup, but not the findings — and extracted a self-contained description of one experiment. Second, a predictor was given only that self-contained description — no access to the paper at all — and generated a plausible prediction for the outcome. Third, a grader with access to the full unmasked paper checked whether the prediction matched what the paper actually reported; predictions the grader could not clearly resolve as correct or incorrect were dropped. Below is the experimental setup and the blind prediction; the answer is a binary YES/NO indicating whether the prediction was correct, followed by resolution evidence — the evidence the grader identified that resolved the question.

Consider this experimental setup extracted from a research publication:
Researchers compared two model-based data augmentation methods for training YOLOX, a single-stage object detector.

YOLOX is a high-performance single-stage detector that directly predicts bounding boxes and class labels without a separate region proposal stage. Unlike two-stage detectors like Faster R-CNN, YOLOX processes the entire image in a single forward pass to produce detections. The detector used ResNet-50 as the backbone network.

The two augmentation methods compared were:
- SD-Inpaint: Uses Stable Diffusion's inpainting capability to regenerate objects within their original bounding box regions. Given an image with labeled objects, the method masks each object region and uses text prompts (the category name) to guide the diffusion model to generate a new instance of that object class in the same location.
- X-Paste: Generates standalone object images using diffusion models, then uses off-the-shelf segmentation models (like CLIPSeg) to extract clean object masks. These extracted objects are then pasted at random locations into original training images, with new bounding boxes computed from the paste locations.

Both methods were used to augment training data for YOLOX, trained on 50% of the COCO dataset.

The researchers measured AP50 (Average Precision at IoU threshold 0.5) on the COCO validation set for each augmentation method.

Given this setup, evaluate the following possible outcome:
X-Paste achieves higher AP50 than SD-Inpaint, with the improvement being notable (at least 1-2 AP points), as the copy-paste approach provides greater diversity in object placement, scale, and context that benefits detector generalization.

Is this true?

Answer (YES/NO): NO